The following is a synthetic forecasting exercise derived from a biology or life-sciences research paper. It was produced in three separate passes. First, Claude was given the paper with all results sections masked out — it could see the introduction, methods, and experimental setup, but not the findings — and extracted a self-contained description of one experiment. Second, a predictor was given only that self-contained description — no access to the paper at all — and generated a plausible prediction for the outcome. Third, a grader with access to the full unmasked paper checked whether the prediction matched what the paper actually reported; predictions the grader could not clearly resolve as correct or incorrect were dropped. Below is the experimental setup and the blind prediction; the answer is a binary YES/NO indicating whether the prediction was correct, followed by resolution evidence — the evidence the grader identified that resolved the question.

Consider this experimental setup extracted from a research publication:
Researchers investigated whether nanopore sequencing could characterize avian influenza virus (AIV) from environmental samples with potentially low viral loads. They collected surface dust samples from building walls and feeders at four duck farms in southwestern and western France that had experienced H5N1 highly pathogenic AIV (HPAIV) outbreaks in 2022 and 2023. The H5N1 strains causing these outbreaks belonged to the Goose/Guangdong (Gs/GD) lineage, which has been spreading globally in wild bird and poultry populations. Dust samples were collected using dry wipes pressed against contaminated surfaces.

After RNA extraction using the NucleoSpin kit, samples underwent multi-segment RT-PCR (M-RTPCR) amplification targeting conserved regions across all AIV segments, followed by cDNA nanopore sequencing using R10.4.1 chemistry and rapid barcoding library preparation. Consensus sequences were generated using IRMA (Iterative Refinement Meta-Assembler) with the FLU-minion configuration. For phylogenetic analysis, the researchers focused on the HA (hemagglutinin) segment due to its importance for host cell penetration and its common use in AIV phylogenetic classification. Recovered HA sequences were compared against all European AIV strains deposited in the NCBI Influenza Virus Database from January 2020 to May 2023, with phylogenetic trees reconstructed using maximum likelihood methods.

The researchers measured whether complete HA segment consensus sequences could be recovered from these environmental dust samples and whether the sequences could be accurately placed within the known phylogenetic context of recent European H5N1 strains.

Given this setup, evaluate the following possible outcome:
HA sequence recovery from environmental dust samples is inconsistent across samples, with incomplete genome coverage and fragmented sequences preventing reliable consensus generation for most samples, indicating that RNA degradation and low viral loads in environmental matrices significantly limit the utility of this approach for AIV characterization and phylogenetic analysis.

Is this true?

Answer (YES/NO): NO